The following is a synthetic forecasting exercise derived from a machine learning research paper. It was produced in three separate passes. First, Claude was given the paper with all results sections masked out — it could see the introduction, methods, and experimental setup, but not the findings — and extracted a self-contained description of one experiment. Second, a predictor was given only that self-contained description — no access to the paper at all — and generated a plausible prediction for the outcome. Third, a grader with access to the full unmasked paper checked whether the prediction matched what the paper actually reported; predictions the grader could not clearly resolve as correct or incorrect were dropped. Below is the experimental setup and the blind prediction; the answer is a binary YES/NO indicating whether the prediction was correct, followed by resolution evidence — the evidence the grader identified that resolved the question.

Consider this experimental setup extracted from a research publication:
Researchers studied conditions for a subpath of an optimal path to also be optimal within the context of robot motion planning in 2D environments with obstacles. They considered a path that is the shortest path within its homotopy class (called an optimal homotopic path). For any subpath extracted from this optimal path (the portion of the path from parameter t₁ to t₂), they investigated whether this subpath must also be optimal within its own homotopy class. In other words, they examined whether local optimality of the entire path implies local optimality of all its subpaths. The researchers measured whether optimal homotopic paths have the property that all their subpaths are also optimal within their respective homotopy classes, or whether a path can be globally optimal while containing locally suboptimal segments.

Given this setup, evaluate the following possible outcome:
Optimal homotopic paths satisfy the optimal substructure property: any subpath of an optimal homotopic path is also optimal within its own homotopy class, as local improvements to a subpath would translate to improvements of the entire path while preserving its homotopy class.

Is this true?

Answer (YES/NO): YES